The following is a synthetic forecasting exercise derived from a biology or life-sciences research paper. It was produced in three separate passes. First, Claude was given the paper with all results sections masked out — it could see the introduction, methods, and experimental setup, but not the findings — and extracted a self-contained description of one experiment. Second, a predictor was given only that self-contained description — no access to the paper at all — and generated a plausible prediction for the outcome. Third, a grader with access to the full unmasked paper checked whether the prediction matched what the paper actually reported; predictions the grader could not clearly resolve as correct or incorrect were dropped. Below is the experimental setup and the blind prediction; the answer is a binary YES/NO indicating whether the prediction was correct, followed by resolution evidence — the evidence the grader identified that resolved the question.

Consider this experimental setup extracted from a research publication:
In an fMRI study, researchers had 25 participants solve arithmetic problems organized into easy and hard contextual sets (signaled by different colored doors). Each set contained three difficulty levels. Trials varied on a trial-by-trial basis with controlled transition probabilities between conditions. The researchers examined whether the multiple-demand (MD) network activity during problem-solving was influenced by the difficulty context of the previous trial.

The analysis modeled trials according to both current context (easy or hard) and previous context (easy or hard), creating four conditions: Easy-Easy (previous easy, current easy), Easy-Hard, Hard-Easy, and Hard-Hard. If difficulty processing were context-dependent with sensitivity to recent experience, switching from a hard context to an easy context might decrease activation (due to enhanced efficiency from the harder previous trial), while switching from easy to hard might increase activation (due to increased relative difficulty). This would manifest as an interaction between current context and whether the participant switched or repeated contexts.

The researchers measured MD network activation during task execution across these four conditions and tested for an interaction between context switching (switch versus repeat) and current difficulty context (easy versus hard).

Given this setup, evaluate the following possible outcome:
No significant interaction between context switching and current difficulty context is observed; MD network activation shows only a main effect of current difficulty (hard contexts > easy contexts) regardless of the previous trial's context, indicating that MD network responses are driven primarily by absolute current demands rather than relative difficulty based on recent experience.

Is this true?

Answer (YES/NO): YES